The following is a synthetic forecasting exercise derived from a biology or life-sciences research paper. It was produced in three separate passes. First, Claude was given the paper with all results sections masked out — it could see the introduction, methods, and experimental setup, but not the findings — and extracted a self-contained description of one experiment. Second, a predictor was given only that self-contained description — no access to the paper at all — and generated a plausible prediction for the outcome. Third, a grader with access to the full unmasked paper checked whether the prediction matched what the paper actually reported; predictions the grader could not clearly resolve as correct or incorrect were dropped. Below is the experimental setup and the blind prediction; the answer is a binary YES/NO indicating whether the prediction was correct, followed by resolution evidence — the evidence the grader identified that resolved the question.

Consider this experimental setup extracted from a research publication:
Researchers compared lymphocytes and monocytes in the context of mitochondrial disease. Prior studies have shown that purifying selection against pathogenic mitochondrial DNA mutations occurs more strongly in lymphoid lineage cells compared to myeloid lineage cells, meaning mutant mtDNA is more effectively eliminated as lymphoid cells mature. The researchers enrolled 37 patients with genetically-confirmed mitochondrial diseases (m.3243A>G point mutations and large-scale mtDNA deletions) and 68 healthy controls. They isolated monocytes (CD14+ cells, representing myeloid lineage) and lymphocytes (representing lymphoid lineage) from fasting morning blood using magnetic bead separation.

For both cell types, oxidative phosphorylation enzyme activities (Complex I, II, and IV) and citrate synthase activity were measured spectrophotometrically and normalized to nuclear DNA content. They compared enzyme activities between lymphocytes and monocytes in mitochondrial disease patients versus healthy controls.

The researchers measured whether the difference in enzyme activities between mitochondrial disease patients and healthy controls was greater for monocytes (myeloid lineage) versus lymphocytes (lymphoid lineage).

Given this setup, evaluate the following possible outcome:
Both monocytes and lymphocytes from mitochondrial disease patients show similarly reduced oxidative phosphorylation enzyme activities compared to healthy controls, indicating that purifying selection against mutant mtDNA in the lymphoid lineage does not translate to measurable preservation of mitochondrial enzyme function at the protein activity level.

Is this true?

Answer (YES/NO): NO